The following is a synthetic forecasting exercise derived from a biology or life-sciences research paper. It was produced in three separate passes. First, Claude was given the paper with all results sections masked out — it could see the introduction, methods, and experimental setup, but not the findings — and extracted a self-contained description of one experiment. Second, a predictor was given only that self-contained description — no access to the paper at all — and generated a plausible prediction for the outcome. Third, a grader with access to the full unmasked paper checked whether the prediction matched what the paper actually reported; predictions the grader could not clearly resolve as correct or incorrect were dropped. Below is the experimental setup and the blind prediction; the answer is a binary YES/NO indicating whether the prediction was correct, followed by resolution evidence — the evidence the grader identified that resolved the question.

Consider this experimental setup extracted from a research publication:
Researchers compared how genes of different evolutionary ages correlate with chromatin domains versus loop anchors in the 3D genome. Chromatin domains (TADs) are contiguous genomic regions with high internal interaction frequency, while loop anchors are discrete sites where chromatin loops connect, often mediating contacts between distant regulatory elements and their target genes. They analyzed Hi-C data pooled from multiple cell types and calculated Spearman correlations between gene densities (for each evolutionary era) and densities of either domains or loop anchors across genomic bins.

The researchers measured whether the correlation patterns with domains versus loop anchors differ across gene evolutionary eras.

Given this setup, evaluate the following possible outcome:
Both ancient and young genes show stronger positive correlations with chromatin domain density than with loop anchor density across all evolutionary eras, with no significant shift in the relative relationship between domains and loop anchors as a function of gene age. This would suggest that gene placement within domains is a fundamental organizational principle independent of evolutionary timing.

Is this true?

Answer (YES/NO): NO